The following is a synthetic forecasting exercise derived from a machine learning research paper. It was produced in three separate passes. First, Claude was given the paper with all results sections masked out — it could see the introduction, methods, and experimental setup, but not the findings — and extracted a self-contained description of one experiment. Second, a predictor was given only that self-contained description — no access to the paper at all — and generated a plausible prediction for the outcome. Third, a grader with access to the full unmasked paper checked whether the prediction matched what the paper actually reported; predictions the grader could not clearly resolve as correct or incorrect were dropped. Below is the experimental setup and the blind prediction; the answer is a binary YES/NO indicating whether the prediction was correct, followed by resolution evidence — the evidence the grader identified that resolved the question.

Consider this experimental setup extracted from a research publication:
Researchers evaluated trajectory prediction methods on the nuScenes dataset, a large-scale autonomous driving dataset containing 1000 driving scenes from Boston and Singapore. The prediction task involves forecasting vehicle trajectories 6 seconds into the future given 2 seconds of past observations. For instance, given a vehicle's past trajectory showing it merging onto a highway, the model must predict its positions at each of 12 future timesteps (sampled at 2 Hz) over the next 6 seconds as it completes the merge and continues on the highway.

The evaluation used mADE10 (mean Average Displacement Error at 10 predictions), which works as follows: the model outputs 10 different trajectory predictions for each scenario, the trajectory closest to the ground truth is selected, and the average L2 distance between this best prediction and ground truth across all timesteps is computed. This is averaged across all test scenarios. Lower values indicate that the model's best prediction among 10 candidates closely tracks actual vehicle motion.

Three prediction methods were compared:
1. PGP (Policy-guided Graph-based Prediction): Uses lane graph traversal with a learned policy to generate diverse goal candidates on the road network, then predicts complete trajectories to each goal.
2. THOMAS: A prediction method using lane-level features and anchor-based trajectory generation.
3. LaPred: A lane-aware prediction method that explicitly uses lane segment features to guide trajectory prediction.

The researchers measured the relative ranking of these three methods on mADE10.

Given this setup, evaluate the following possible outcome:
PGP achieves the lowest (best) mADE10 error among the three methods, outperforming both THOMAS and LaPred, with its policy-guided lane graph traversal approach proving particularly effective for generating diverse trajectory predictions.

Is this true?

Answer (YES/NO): YES